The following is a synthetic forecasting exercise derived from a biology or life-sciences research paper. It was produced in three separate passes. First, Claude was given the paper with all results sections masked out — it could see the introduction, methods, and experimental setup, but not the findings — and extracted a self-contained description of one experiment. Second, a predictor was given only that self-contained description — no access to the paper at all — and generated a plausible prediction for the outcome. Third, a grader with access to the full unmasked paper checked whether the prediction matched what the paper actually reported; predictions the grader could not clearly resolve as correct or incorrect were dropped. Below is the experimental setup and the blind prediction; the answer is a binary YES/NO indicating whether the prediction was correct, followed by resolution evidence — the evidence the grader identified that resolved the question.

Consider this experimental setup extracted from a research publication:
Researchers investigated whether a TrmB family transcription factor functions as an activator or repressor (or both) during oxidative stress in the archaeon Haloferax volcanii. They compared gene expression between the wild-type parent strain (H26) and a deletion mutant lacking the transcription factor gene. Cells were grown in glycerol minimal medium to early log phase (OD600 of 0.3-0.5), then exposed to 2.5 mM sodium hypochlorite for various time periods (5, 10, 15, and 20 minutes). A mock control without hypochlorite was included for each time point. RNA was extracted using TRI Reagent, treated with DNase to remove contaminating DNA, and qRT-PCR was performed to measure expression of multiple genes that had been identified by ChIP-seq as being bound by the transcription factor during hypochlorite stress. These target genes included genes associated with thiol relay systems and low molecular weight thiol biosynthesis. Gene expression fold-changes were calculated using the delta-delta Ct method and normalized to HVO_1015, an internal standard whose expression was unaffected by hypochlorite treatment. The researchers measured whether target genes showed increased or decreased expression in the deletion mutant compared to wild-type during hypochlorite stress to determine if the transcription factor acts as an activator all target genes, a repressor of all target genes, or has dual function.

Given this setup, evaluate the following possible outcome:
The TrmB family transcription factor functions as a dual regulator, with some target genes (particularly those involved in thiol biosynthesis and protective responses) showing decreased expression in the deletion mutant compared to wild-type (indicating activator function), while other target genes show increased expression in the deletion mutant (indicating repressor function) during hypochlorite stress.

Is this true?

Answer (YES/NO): YES